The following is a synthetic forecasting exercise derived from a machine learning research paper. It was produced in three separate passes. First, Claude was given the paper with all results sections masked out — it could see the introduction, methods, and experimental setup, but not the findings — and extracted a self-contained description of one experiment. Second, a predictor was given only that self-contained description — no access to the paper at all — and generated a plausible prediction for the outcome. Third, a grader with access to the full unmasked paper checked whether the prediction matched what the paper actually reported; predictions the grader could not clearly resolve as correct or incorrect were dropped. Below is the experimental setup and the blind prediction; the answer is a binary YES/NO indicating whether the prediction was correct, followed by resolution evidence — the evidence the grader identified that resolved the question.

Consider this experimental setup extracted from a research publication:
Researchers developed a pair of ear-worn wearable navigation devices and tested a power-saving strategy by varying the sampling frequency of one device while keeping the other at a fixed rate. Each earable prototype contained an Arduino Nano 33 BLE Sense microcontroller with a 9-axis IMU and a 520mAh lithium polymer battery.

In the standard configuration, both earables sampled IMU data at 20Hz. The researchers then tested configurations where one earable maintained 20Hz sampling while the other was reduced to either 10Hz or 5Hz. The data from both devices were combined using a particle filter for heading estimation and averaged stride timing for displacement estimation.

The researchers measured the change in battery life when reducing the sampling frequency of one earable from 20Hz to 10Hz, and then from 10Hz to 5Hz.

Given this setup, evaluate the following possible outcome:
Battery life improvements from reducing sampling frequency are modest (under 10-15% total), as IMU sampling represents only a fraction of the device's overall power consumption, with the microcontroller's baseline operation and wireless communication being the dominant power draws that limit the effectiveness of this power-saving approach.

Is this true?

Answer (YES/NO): YES